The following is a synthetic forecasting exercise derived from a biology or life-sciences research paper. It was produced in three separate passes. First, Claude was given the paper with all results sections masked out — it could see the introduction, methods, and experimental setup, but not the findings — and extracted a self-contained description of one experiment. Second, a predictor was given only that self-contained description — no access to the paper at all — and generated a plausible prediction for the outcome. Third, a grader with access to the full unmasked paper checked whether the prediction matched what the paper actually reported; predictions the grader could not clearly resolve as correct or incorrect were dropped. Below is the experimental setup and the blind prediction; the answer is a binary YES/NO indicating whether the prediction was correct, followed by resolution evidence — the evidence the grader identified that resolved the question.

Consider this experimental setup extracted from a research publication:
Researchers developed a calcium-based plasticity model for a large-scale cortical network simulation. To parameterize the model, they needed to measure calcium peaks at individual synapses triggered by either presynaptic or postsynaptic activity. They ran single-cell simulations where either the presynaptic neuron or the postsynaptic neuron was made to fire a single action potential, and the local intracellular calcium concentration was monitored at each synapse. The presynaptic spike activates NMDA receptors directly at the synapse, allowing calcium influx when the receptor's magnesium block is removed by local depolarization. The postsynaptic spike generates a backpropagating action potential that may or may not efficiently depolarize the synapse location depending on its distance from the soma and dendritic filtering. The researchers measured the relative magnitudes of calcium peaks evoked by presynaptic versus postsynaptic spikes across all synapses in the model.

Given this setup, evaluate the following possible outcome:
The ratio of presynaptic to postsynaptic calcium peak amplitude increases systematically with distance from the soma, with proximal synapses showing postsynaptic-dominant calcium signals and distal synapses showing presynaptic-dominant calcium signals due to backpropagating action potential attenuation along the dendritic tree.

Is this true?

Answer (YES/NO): NO